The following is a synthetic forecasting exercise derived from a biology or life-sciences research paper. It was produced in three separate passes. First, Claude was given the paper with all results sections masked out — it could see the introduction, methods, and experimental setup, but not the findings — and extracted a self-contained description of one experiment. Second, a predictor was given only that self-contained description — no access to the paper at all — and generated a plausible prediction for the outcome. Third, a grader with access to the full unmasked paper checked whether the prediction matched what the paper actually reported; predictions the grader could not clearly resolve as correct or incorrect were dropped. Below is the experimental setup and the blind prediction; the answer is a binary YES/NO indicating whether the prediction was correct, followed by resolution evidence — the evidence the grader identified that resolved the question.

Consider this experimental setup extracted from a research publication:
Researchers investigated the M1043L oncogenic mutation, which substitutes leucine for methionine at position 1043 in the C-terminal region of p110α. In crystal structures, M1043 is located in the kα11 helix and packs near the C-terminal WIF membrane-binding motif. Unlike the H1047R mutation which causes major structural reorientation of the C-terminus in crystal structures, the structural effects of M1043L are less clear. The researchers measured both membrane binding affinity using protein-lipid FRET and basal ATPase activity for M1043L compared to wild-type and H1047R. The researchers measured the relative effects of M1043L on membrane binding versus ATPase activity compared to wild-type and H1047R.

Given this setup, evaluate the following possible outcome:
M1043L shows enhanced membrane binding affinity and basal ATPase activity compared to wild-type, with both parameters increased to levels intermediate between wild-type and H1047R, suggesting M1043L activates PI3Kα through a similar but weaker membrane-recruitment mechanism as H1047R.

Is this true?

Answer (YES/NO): NO